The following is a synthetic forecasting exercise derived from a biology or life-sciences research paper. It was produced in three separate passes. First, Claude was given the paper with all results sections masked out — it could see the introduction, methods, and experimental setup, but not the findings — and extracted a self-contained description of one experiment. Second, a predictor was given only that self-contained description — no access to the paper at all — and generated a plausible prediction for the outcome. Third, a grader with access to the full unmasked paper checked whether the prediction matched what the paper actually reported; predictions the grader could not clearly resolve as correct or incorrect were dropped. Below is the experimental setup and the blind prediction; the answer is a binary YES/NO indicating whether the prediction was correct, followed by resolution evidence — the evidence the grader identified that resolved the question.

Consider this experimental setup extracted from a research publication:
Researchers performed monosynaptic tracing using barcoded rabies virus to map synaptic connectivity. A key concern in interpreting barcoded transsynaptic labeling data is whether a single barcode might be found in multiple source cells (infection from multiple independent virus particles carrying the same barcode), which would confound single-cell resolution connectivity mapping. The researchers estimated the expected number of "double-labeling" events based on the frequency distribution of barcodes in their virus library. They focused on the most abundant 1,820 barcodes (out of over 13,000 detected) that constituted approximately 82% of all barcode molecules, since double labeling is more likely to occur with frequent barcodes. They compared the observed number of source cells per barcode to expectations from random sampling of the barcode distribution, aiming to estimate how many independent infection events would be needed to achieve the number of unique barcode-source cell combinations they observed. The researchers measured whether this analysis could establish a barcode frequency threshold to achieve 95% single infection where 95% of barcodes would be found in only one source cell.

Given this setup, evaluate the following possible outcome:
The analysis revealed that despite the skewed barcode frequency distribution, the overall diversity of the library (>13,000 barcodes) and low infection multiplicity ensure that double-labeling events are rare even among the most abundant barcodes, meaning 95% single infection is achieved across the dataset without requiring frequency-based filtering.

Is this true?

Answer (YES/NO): NO